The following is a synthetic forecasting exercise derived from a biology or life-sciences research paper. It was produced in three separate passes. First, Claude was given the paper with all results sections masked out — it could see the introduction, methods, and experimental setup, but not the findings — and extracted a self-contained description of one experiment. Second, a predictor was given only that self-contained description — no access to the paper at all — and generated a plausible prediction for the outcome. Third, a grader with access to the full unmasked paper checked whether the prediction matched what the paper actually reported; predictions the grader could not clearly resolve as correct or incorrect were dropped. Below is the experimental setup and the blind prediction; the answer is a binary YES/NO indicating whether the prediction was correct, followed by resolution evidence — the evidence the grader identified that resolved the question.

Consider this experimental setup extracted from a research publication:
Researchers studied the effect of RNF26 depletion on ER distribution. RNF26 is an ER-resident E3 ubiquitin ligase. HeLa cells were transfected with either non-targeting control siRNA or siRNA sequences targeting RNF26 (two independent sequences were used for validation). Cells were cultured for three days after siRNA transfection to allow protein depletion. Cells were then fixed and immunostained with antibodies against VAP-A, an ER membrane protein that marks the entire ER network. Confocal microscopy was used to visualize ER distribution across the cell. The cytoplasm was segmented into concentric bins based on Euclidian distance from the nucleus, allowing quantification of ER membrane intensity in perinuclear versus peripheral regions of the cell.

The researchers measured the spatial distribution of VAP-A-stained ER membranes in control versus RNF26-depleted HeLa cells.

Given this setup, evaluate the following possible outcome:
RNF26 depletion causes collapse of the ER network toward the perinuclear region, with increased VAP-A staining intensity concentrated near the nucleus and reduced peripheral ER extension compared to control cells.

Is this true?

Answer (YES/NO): NO